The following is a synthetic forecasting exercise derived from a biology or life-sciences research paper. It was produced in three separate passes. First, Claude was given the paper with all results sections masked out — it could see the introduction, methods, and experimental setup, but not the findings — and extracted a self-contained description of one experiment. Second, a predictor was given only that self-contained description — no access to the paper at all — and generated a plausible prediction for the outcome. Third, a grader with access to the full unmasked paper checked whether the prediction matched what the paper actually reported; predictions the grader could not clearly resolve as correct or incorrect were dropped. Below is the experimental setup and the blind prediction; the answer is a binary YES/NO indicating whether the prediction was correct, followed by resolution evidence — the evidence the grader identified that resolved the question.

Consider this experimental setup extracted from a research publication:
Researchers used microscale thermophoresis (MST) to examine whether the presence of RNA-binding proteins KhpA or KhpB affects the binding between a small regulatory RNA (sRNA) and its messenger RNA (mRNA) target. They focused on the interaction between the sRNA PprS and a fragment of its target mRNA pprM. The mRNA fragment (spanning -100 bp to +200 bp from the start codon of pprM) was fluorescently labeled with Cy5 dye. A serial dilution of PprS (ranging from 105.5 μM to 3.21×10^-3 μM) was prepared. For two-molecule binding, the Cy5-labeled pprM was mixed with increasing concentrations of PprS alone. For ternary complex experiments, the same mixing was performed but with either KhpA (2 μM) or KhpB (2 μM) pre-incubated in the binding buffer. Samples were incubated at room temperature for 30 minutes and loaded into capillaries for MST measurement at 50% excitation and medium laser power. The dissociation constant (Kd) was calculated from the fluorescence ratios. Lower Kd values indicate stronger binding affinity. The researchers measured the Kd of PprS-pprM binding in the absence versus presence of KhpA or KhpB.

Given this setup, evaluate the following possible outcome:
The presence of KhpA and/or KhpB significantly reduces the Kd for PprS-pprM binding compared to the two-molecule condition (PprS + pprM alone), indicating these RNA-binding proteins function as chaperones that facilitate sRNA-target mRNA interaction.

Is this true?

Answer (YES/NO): YES